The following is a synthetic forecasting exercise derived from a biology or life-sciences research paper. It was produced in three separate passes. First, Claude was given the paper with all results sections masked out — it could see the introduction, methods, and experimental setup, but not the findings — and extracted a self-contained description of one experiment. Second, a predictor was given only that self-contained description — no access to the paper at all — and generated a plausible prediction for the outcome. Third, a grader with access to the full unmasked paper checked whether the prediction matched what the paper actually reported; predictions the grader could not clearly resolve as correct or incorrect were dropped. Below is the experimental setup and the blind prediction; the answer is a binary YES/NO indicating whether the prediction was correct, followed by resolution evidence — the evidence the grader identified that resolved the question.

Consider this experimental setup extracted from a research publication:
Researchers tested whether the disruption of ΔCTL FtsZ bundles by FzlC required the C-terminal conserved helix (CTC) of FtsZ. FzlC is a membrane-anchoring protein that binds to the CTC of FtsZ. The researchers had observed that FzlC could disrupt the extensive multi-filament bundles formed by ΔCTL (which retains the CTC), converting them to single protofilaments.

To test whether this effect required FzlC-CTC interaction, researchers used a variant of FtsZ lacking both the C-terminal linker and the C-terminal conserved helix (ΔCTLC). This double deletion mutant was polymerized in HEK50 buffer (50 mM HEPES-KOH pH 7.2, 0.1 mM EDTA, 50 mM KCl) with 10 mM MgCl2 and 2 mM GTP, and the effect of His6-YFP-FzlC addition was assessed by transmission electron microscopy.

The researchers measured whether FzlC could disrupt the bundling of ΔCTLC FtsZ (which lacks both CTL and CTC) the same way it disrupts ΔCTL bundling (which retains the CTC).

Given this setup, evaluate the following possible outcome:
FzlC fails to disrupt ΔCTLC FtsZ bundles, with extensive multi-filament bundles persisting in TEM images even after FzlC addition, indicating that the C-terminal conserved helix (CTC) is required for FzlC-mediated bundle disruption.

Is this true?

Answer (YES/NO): YES